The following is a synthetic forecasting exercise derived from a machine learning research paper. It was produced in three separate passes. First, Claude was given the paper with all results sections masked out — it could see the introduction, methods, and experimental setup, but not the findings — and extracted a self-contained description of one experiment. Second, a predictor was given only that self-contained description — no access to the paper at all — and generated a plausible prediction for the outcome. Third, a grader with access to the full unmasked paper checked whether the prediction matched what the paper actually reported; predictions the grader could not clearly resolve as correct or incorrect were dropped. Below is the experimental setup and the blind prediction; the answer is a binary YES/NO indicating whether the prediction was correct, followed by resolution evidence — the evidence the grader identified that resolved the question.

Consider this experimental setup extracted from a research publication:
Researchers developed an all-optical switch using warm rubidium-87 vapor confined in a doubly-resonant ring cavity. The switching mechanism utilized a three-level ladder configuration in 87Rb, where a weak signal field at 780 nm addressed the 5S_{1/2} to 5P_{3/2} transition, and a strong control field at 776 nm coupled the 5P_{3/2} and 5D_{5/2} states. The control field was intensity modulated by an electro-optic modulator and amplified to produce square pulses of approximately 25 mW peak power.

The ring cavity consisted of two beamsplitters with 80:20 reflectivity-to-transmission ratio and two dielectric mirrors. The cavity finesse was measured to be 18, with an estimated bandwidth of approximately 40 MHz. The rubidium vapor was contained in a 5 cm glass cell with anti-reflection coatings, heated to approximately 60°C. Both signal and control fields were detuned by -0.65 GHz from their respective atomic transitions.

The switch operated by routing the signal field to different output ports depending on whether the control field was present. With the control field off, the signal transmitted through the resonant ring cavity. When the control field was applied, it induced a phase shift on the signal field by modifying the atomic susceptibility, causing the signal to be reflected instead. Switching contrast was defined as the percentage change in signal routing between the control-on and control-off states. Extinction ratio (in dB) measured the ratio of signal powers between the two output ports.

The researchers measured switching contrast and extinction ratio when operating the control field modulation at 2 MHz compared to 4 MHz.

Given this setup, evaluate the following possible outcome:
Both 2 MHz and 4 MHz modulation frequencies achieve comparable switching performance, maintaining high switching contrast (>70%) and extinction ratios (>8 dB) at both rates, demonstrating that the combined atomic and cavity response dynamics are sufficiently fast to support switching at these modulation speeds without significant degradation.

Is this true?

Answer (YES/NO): YES